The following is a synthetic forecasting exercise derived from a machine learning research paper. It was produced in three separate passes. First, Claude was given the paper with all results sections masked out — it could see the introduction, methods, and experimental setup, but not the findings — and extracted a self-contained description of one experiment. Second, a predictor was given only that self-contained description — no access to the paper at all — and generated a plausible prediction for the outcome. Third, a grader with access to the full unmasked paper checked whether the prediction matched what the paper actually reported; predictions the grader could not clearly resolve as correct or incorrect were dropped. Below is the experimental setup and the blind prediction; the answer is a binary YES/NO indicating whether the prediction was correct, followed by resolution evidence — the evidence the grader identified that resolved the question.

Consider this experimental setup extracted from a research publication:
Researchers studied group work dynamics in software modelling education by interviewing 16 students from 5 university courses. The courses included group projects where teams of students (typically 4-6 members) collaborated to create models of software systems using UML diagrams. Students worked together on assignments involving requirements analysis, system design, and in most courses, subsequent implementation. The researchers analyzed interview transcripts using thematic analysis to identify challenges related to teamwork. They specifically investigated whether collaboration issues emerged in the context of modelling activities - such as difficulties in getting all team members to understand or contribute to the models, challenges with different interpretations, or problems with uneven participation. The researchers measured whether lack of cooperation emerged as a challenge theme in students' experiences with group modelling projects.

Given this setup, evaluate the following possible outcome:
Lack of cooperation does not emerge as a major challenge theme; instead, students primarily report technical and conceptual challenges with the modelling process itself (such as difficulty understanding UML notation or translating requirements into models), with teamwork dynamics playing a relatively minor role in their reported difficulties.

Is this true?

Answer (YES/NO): NO